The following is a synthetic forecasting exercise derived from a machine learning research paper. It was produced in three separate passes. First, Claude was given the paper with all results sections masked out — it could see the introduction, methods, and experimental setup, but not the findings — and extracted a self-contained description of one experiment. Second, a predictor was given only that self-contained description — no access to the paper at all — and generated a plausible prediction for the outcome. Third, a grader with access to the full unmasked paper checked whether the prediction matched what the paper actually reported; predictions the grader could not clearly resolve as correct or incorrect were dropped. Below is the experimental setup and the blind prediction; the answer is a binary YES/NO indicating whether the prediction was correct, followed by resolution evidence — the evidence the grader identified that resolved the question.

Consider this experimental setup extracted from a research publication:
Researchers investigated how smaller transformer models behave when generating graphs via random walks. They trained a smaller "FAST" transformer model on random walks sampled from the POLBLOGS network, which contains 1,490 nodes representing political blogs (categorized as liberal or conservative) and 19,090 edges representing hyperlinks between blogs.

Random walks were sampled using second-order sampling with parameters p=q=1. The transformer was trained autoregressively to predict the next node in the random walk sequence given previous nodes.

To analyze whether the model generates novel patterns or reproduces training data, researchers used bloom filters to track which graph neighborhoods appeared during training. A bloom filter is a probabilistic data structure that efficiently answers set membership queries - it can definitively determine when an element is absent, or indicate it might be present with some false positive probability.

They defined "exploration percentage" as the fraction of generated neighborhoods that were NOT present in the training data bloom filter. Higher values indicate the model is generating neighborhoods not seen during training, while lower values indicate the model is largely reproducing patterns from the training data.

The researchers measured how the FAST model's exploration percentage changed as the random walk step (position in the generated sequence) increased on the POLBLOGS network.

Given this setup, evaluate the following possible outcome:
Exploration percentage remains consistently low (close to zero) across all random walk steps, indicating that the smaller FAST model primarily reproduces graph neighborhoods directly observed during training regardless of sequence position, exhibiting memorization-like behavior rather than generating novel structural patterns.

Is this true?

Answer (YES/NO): YES